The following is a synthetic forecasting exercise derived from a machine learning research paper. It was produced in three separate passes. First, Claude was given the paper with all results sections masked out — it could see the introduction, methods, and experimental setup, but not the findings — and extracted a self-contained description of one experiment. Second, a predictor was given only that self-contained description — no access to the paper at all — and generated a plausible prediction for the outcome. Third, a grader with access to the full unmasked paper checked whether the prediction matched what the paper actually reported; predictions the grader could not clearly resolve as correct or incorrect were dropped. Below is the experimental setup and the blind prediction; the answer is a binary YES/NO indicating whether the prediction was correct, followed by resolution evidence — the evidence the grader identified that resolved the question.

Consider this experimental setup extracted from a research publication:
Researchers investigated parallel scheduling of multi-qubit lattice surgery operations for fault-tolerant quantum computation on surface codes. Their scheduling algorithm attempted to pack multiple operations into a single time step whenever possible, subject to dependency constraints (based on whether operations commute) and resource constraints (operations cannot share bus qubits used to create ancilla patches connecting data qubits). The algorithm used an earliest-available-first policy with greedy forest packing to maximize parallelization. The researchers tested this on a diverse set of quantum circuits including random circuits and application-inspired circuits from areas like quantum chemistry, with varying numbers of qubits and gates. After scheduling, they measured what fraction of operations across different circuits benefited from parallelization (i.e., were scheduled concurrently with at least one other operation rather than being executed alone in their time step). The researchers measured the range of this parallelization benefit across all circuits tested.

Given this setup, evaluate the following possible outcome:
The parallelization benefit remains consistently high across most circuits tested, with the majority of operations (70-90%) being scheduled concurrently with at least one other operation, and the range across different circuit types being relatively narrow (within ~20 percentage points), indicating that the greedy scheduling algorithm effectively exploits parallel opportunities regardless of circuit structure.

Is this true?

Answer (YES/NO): NO